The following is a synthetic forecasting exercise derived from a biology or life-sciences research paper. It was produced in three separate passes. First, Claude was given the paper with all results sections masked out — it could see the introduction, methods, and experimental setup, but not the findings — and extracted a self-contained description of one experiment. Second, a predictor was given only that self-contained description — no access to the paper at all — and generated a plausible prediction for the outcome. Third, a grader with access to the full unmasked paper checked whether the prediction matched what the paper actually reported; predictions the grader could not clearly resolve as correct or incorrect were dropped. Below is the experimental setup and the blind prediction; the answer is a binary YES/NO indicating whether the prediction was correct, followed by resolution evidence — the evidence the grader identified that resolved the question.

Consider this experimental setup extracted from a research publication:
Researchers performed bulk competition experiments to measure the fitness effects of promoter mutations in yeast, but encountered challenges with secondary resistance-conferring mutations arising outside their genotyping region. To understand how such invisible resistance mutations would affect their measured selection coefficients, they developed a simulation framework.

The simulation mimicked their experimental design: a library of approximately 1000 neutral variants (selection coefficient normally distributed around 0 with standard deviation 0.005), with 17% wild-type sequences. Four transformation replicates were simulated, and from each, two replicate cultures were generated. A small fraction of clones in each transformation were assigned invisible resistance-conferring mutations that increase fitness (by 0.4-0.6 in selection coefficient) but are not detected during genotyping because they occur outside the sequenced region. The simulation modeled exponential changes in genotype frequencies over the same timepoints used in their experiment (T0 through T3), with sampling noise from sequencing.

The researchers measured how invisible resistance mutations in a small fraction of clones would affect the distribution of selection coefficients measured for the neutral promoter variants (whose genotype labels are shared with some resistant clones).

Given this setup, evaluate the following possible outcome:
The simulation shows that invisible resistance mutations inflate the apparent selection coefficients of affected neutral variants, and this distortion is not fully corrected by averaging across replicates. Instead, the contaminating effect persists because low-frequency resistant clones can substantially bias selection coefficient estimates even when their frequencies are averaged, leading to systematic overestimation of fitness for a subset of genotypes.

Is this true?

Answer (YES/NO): NO